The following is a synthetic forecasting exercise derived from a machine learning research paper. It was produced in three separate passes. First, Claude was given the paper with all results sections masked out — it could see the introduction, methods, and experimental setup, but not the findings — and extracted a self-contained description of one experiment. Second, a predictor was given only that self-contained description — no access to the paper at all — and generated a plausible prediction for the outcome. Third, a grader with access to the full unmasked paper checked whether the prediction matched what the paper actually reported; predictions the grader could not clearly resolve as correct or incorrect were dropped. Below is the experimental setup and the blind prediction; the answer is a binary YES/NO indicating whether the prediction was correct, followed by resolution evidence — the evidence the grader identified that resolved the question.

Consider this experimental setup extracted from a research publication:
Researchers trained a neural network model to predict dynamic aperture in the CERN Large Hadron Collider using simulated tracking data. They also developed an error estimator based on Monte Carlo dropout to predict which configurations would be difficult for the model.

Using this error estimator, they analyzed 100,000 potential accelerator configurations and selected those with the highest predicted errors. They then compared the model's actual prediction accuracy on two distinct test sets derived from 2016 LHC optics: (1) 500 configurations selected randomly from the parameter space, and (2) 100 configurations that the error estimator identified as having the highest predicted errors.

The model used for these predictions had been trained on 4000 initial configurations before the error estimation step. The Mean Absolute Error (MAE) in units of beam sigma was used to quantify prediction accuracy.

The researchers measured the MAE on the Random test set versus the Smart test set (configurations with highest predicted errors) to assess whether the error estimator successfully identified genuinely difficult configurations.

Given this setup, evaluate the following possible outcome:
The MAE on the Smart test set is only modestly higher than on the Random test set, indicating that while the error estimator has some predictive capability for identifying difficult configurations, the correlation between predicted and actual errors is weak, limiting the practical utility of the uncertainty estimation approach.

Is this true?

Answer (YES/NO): NO